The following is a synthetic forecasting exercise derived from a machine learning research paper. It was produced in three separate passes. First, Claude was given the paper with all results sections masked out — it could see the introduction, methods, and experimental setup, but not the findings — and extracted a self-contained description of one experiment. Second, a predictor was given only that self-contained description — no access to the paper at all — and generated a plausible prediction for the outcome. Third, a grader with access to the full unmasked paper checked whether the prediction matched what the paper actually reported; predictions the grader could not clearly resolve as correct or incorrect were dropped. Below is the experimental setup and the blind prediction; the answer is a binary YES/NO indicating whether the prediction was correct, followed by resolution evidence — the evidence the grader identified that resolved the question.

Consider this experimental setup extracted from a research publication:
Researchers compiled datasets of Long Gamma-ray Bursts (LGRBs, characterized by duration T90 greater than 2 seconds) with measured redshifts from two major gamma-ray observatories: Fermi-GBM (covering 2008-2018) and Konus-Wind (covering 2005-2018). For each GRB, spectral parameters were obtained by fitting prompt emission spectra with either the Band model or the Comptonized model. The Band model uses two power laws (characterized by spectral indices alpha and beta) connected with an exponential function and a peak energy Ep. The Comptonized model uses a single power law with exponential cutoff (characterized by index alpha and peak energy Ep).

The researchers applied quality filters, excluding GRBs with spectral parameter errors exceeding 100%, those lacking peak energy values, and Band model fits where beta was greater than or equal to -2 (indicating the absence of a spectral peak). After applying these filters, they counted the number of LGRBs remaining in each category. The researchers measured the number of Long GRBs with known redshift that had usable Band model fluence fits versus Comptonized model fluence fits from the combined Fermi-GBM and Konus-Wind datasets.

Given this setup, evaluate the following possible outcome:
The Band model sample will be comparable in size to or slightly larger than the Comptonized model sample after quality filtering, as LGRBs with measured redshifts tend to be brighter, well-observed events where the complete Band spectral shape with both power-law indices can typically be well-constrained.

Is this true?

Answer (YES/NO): NO